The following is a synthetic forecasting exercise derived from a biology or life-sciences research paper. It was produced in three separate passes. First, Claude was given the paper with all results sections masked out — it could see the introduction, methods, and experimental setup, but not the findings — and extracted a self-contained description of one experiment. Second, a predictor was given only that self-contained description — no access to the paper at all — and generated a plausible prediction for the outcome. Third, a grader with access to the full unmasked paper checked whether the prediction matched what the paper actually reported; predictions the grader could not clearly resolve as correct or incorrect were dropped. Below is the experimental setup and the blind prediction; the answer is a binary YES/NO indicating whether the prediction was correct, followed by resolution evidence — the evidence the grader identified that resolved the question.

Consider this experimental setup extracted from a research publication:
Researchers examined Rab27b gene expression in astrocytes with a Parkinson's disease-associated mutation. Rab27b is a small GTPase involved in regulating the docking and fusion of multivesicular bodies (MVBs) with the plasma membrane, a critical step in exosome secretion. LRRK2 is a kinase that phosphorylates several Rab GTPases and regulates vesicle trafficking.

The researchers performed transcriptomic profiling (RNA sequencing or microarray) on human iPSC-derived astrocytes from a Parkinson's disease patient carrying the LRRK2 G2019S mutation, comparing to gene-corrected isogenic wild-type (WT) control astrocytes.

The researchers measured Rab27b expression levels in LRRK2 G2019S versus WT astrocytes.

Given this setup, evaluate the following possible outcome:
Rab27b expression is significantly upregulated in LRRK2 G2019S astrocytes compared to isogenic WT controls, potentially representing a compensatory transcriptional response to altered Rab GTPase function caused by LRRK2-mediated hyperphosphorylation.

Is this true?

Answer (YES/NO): YES